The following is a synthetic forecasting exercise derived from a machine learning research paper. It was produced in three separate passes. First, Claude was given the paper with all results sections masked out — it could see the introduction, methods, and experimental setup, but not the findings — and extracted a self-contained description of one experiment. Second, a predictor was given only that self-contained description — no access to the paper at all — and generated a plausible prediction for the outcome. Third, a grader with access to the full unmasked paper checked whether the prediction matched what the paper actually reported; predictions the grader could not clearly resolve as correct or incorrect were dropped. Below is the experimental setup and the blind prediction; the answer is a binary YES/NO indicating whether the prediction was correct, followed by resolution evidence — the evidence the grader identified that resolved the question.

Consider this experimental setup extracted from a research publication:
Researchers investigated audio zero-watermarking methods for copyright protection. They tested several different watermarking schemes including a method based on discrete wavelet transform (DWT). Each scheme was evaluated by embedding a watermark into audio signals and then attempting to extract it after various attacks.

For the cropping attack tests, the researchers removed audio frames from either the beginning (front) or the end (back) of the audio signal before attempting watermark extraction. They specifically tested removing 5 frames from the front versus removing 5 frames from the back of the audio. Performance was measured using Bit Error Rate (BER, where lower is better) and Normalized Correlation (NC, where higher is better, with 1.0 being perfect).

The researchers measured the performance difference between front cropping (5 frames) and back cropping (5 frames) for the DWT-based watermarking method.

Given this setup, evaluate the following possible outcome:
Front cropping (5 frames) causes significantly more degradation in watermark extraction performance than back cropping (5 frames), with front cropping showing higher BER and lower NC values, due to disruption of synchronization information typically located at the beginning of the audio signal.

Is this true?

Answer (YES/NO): YES